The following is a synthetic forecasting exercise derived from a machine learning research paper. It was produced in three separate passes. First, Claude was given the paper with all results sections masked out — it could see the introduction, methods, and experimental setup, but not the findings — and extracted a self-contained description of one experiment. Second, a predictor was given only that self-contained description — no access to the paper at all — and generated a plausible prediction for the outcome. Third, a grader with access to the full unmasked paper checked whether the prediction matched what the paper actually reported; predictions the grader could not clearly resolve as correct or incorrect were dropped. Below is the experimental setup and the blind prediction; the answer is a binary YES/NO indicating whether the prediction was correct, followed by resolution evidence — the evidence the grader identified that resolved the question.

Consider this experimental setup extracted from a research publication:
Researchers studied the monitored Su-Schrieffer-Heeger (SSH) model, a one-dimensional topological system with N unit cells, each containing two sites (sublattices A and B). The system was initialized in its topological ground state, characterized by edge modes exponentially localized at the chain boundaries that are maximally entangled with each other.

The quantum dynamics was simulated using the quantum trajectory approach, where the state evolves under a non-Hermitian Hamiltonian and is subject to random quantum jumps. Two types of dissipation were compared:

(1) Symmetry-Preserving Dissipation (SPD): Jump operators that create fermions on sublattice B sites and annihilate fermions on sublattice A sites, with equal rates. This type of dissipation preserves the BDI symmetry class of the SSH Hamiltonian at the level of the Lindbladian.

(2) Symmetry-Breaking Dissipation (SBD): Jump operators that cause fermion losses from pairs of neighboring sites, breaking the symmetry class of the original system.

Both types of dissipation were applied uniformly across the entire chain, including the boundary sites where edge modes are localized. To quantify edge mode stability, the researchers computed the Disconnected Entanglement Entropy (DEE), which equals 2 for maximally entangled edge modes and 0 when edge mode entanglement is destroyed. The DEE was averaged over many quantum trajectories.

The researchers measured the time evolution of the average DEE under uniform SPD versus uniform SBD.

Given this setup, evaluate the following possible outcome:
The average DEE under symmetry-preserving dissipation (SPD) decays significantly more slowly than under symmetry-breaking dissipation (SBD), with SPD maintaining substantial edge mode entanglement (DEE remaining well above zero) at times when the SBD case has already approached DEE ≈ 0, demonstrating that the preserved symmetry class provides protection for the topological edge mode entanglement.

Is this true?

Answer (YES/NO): NO